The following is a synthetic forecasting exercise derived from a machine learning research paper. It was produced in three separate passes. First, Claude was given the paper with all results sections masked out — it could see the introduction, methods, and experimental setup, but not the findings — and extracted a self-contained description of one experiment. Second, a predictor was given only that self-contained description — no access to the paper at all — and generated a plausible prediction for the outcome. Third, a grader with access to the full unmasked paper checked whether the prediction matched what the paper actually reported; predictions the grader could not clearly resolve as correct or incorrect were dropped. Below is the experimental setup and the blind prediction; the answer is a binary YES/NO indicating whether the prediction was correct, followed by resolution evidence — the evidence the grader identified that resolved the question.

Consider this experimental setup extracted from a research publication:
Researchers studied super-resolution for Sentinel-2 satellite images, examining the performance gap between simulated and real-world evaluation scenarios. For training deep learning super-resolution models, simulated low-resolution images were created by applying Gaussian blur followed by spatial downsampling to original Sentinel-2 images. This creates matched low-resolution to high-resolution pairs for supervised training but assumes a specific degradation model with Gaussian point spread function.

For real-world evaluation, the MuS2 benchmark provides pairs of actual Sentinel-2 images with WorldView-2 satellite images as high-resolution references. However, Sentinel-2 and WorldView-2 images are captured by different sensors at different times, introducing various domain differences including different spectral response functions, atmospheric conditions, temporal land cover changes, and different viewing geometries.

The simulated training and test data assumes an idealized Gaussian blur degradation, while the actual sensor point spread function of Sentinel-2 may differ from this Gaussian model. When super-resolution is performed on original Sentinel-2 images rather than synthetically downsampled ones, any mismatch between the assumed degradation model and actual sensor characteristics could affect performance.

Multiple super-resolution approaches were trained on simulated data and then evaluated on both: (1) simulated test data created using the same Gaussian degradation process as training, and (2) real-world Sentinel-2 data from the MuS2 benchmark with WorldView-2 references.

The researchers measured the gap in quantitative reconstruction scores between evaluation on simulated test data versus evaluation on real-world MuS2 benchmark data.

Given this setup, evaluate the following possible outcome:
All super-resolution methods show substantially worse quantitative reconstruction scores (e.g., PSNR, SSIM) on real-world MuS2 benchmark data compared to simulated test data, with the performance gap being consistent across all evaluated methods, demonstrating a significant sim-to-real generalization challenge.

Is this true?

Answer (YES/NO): NO